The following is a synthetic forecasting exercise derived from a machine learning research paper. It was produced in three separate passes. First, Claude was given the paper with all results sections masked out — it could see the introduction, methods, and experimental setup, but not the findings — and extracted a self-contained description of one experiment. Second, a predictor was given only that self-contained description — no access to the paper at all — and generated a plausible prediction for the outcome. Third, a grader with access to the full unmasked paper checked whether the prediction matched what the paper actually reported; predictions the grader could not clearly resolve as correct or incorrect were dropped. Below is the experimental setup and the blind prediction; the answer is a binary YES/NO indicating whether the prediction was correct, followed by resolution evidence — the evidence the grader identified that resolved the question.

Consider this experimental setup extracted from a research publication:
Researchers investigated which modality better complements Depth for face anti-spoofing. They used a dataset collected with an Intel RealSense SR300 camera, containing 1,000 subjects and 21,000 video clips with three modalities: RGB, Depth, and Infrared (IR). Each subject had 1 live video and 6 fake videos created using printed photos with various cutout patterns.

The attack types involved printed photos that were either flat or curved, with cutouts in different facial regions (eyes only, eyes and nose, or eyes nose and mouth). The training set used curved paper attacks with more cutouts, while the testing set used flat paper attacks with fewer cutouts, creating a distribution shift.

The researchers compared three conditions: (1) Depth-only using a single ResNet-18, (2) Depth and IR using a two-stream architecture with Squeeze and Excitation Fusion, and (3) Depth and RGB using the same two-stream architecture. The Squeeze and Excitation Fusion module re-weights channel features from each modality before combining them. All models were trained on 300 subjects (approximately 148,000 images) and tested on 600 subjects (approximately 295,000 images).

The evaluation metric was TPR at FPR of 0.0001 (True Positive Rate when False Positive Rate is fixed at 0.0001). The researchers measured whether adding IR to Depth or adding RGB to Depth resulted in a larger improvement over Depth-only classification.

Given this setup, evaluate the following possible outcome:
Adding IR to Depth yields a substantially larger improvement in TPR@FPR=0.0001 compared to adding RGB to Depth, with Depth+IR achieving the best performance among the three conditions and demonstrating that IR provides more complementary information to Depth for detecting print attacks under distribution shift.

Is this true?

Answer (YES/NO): YES